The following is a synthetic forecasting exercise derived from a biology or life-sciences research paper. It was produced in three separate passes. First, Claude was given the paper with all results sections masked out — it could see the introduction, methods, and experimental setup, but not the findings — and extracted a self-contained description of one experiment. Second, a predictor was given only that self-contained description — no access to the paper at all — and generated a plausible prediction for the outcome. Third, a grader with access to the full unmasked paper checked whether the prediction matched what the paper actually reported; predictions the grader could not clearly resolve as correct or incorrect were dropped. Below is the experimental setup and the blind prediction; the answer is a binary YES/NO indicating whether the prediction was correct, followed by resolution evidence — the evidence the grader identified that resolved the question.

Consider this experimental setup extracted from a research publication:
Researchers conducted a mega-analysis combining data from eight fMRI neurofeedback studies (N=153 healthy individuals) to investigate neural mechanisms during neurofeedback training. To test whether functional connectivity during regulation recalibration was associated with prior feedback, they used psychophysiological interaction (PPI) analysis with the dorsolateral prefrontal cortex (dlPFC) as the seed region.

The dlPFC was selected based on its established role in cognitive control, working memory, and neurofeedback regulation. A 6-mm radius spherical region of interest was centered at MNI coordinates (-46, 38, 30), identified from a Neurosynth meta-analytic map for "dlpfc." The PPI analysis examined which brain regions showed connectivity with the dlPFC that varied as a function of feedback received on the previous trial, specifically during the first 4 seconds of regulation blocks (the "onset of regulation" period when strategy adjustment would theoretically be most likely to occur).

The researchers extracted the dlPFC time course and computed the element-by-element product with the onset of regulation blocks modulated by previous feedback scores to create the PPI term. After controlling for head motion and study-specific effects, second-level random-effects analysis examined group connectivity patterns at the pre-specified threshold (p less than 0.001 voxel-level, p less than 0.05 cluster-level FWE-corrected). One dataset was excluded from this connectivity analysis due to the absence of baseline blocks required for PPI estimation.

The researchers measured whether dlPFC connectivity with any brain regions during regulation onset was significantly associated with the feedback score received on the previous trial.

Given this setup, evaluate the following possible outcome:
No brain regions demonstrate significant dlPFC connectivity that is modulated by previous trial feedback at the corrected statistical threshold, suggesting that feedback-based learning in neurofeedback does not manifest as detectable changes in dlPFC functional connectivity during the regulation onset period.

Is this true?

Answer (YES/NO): YES